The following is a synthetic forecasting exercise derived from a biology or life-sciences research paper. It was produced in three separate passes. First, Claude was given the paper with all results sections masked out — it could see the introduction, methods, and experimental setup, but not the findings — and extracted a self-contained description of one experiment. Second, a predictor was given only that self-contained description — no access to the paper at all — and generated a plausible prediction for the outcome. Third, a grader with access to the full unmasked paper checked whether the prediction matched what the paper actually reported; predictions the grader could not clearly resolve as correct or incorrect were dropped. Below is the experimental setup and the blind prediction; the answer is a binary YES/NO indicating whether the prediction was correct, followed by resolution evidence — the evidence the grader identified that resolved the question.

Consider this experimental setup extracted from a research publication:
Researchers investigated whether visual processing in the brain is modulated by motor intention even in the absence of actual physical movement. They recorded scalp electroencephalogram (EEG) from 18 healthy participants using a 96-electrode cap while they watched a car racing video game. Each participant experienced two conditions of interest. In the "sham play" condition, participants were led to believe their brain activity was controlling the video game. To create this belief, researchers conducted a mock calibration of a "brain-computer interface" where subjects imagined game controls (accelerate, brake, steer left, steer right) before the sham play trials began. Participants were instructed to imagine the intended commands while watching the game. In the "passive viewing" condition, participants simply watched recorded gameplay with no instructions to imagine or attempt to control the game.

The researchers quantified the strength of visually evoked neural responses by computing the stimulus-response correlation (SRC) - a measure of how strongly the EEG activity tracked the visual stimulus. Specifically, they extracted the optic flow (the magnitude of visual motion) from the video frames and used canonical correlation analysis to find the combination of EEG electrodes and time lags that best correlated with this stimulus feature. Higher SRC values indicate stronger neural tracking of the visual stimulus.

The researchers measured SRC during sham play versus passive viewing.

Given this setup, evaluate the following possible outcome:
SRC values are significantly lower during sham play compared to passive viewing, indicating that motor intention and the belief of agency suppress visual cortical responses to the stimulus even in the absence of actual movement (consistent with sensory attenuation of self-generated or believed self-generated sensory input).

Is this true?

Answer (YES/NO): NO